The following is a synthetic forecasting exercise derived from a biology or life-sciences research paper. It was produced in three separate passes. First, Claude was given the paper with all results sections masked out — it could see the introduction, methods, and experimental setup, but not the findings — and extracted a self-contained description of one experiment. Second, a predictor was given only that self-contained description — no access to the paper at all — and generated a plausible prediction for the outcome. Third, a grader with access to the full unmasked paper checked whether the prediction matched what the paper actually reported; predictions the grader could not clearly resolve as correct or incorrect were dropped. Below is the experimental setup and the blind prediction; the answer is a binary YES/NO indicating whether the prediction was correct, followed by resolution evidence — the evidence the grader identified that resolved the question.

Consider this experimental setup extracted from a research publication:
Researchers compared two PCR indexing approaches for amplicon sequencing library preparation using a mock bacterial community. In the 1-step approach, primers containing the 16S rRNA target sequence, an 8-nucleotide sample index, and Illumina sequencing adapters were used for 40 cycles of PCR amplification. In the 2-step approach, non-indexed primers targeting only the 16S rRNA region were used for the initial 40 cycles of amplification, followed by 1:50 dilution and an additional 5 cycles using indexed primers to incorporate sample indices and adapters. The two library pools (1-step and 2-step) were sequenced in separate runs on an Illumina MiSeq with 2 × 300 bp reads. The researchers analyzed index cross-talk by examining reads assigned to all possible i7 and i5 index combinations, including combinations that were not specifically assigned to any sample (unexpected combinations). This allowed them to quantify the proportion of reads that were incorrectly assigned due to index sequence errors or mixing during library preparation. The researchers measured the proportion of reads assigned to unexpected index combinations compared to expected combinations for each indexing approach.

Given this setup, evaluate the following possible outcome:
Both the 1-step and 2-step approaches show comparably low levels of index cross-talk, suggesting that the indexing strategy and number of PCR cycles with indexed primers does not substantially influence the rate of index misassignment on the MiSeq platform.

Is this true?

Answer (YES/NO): YES